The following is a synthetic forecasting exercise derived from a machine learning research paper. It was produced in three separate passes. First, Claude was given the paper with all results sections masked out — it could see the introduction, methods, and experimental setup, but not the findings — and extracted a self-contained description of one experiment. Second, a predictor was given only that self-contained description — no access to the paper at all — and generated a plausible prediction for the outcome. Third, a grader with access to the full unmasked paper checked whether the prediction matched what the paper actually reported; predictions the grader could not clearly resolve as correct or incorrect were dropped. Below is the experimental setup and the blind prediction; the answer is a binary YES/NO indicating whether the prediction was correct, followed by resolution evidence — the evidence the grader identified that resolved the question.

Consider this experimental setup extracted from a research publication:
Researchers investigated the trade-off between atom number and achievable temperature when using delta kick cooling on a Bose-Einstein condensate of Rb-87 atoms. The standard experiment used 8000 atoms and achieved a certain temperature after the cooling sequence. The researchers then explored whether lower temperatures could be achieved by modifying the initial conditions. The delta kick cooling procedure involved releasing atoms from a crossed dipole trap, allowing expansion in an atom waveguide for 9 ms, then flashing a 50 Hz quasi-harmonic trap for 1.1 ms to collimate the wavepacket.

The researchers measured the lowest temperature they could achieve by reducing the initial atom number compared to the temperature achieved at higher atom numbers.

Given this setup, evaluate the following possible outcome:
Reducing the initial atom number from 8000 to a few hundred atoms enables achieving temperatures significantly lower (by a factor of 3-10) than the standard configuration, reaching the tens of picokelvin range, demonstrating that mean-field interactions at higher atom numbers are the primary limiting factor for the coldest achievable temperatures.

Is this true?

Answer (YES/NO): NO